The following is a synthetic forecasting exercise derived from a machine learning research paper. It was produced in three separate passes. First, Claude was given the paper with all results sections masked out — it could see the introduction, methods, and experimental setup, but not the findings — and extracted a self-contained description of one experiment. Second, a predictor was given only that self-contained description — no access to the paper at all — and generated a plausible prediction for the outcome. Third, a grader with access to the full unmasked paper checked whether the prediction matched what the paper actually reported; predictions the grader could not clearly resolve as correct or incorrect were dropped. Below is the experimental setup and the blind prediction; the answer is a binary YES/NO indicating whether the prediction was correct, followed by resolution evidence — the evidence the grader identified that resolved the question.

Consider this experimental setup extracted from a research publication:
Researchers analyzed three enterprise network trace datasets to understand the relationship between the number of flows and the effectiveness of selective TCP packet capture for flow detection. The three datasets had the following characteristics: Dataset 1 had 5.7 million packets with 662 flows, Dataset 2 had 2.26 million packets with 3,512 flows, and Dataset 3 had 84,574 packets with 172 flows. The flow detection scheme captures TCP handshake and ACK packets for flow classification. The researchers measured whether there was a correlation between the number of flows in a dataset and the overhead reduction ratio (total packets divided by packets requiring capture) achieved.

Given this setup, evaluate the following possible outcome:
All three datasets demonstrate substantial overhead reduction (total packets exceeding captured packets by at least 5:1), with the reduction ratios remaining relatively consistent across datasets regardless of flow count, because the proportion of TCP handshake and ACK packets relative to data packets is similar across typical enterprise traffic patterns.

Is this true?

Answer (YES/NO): NO